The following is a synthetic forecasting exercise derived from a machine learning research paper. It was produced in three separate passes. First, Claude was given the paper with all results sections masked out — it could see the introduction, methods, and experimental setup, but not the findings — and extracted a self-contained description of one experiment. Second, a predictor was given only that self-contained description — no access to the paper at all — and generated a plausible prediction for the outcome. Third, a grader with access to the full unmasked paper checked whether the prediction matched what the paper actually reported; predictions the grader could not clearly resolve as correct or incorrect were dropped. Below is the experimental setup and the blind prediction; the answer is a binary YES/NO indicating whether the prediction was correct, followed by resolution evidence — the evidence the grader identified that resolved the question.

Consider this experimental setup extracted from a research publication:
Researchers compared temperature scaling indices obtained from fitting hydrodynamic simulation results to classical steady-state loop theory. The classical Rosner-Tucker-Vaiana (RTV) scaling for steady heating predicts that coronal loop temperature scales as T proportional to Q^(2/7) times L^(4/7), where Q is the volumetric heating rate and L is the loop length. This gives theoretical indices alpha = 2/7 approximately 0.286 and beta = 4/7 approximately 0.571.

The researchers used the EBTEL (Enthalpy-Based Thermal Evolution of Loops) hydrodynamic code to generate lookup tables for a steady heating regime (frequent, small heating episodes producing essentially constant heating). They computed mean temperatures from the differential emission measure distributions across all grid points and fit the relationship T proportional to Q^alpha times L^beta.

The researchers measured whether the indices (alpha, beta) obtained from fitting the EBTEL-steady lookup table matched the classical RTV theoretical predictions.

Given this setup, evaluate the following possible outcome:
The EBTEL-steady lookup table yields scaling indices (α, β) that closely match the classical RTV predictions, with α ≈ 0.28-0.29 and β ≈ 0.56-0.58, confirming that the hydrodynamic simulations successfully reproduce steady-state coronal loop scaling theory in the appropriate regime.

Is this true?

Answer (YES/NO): YES